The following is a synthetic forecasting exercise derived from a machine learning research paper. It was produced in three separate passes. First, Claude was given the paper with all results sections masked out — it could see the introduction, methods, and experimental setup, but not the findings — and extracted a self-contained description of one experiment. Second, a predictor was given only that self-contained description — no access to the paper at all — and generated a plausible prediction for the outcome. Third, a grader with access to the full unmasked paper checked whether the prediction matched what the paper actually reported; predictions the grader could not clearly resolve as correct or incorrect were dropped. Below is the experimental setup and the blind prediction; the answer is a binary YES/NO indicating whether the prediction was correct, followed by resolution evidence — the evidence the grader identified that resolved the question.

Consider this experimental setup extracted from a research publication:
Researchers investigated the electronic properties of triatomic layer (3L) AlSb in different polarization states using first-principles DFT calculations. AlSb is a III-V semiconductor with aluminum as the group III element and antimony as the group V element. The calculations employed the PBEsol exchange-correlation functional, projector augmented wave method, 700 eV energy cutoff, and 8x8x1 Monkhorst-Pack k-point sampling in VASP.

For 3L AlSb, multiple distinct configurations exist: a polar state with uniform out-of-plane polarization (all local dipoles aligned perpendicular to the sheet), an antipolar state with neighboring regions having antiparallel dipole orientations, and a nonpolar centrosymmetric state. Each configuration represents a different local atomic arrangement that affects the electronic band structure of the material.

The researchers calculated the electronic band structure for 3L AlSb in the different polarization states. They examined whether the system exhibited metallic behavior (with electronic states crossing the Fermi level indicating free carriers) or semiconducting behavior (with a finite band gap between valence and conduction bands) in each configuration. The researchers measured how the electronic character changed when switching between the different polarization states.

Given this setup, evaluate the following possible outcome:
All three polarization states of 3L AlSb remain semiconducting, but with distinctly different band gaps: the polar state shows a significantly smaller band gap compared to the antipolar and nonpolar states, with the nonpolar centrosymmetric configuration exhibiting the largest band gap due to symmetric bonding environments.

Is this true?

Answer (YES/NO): NO